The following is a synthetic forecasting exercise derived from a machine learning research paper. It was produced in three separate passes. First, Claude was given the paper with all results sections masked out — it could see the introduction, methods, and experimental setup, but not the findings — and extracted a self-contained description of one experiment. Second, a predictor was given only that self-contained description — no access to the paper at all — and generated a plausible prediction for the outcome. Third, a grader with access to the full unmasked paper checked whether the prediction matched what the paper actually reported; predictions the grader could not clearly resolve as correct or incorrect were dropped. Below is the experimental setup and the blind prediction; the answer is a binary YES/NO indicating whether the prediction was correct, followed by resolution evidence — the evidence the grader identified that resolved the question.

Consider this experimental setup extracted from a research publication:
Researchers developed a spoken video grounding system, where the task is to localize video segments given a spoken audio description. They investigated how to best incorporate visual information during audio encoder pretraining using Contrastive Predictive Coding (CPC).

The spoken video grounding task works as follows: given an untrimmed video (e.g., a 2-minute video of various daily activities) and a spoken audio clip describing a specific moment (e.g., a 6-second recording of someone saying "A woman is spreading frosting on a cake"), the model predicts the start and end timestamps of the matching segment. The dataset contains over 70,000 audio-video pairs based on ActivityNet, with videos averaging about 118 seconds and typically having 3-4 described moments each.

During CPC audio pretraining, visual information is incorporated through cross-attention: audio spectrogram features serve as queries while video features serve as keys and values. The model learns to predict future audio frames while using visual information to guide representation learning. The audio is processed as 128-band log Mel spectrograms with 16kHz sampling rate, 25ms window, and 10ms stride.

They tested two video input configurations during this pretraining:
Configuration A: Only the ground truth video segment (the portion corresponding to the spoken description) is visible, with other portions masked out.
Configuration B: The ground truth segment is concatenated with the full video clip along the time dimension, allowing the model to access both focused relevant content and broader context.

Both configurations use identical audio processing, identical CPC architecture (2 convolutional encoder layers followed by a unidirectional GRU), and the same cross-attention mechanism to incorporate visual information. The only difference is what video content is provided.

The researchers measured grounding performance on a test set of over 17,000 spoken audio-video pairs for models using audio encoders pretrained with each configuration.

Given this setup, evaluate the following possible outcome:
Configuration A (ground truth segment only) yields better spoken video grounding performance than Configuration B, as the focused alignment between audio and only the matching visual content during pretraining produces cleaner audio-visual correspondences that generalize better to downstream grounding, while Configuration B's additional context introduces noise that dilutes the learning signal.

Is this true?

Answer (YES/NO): NO